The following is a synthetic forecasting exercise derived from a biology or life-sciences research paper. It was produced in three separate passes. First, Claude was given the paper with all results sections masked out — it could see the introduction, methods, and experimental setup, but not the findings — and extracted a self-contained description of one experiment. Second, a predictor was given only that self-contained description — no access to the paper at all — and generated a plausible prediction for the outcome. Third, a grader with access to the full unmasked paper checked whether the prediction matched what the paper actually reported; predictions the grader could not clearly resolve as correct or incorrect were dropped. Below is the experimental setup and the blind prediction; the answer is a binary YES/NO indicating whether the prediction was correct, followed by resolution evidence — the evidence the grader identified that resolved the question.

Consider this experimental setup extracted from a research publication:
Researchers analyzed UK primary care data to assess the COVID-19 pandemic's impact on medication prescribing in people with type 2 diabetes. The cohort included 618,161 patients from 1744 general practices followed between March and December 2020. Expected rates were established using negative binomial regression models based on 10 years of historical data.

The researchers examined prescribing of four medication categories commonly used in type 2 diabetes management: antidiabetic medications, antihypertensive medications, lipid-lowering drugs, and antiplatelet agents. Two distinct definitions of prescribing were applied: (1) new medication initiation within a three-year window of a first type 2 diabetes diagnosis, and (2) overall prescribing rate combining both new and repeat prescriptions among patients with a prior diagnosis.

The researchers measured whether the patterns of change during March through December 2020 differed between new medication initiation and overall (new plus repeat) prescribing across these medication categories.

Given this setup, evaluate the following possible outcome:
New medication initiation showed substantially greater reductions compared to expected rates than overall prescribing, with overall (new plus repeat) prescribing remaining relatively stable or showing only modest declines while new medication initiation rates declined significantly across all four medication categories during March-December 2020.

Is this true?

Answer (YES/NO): NO